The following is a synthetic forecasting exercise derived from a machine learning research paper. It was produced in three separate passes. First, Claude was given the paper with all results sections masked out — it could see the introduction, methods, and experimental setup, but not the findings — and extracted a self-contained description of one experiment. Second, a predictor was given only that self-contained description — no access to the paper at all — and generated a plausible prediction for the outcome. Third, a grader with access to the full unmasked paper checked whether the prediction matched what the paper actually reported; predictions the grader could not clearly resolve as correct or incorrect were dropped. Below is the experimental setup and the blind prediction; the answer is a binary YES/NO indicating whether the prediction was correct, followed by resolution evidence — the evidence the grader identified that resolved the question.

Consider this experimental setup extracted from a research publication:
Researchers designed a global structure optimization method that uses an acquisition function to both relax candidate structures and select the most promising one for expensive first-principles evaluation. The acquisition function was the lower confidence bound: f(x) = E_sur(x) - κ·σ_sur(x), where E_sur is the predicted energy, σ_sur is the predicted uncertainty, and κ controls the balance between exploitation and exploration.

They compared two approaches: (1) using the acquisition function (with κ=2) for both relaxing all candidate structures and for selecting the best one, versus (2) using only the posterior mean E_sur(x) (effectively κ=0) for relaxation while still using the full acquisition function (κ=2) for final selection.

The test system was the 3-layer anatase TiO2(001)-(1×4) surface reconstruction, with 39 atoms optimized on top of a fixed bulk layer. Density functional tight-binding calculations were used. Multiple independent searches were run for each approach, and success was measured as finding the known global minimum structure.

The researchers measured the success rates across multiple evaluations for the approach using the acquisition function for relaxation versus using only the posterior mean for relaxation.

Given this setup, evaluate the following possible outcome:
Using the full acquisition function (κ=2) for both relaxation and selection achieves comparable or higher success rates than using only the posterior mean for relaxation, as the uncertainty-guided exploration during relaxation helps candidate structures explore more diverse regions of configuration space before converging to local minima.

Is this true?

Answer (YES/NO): YES